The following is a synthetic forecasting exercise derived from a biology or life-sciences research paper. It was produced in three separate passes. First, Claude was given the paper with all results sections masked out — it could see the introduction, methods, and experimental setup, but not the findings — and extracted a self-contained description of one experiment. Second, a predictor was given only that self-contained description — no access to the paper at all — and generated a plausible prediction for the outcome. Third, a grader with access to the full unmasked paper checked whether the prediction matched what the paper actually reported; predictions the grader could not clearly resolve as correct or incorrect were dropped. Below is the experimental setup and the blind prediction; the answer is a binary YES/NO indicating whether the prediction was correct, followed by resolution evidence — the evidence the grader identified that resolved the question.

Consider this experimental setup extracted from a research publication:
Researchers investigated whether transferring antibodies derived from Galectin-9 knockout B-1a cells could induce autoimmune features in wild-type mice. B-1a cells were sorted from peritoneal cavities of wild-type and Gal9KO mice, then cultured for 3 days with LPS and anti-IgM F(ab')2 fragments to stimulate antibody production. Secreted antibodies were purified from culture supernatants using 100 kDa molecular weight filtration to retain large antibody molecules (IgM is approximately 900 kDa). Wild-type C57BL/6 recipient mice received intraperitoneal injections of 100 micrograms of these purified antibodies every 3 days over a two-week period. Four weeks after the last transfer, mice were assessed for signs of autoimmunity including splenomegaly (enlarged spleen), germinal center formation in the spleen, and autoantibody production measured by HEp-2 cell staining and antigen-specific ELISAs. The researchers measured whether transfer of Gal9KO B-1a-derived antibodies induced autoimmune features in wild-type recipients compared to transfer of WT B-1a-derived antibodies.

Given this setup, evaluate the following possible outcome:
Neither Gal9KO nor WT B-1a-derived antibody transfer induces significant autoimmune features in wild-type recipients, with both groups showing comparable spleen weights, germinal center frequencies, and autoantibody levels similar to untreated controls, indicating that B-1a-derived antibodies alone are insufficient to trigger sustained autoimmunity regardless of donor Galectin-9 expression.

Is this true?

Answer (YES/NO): NO